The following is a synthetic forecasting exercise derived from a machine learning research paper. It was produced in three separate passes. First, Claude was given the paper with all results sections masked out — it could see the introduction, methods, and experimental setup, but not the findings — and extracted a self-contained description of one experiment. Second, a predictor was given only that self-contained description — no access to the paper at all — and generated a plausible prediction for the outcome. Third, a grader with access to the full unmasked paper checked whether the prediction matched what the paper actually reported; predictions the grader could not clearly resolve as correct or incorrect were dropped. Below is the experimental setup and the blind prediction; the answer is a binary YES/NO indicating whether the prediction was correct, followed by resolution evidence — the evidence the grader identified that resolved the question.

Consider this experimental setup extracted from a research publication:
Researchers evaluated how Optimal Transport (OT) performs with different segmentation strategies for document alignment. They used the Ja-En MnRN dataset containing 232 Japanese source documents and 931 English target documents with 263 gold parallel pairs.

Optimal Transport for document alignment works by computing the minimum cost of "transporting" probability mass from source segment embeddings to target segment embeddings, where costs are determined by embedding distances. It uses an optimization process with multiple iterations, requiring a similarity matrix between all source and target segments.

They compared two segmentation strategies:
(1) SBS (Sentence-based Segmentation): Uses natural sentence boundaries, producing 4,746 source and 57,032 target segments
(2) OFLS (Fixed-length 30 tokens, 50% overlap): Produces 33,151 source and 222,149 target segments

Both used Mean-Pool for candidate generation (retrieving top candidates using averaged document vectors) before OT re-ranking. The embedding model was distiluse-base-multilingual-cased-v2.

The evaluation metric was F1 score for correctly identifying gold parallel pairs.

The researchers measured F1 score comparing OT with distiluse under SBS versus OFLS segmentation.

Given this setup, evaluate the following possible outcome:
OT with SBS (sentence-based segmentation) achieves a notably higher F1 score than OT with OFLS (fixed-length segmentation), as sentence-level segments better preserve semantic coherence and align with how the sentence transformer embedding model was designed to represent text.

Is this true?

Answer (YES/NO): NO